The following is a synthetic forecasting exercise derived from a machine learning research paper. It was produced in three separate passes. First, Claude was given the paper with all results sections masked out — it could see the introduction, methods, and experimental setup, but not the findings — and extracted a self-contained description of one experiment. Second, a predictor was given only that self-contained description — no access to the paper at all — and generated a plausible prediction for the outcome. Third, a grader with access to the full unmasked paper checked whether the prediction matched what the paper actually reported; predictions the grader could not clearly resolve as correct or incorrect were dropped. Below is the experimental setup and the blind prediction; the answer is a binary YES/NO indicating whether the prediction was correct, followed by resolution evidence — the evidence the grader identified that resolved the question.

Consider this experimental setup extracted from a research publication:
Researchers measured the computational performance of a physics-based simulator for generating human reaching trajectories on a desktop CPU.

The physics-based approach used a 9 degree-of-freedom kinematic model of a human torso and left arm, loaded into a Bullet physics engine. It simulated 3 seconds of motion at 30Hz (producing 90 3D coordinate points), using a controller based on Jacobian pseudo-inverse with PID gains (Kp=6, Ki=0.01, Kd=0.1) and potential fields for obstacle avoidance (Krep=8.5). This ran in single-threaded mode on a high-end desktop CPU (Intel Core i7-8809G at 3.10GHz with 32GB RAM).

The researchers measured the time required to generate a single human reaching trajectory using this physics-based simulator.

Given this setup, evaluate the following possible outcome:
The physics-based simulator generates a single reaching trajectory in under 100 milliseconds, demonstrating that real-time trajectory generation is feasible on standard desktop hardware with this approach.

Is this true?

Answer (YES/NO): NO